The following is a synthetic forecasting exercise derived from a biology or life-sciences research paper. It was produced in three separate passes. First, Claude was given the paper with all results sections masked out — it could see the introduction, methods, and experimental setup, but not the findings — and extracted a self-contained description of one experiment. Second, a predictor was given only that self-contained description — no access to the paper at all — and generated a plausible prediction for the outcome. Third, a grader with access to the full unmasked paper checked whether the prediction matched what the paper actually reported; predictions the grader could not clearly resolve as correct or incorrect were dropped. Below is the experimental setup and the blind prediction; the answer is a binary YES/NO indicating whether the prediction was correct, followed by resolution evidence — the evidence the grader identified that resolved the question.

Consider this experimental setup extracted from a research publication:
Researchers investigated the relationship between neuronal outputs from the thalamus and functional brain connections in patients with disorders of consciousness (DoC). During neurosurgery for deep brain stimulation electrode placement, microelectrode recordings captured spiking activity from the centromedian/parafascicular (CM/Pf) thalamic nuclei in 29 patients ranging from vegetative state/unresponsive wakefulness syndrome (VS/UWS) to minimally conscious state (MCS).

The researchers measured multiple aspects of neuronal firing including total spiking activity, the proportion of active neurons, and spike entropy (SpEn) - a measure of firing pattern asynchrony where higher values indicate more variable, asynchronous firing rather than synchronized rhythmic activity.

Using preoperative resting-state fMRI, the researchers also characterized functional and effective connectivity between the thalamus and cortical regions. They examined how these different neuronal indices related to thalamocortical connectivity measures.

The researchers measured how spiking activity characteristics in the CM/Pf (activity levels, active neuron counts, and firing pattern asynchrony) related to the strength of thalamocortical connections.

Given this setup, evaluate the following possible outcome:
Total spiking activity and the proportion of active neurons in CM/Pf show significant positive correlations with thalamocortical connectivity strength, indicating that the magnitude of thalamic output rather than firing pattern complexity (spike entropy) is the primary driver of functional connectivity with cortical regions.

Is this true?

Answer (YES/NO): NO